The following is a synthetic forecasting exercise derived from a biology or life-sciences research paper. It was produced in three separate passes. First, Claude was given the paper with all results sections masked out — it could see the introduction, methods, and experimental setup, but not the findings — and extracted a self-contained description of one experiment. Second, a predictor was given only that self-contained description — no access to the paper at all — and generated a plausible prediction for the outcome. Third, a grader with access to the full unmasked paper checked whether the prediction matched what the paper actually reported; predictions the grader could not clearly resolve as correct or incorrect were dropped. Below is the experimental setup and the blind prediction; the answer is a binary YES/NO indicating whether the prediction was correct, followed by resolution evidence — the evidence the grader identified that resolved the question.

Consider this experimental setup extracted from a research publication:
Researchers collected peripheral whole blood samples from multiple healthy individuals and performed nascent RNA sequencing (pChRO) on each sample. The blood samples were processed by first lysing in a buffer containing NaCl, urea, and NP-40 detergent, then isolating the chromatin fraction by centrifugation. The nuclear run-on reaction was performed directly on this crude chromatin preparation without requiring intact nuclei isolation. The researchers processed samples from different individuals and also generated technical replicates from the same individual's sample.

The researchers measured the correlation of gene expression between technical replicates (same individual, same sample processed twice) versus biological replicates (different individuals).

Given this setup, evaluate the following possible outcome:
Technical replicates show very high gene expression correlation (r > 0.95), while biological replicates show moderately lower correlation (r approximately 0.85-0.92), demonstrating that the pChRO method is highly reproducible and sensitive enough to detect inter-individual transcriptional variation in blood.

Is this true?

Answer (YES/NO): NO